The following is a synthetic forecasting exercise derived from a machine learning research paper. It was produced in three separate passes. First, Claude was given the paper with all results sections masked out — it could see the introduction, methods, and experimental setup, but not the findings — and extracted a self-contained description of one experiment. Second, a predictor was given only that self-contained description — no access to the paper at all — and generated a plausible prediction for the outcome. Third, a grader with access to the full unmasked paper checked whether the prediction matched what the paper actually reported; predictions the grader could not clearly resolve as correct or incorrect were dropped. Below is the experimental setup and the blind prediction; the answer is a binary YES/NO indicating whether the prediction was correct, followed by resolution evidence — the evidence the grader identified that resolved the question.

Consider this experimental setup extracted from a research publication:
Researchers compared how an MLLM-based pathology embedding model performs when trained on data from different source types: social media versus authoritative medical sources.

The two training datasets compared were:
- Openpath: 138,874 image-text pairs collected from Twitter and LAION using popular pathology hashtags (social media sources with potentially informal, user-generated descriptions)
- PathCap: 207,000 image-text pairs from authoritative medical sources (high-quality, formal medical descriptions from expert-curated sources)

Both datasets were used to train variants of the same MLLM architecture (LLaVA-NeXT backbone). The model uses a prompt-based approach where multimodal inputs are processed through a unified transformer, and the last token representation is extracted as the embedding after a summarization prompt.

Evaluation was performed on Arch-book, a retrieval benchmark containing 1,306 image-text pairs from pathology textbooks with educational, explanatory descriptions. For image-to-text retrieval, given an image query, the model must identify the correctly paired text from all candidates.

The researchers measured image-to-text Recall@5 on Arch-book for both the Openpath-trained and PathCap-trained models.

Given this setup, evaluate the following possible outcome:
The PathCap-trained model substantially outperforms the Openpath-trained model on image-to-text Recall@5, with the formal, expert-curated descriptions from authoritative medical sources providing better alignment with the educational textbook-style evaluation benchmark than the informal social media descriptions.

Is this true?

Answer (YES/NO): NO